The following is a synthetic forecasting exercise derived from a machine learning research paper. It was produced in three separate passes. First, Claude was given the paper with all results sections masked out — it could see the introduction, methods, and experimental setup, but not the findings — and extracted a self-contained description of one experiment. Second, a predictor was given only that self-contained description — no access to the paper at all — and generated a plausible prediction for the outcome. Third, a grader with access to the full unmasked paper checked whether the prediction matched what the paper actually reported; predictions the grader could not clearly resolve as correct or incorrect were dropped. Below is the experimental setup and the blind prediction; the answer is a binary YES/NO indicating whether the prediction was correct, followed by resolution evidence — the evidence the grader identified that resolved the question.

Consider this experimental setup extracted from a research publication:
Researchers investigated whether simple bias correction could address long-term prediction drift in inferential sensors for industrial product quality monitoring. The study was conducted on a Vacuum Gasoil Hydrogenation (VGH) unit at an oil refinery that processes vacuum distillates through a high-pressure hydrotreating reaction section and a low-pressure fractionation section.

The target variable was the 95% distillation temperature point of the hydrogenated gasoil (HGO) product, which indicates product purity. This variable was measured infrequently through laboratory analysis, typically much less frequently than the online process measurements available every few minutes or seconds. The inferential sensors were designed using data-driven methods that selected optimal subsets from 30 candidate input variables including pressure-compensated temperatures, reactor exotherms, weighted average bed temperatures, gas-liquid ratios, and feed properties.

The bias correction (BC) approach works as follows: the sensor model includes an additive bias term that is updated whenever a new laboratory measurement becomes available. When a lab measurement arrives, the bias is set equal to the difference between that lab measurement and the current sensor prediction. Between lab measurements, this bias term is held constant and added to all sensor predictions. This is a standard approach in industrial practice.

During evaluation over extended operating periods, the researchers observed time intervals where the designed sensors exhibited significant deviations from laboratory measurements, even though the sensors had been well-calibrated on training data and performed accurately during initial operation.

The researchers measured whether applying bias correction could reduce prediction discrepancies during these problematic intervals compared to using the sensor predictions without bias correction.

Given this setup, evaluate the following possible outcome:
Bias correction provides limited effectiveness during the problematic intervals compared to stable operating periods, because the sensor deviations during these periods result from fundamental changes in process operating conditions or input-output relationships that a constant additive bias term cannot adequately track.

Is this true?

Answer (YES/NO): NO